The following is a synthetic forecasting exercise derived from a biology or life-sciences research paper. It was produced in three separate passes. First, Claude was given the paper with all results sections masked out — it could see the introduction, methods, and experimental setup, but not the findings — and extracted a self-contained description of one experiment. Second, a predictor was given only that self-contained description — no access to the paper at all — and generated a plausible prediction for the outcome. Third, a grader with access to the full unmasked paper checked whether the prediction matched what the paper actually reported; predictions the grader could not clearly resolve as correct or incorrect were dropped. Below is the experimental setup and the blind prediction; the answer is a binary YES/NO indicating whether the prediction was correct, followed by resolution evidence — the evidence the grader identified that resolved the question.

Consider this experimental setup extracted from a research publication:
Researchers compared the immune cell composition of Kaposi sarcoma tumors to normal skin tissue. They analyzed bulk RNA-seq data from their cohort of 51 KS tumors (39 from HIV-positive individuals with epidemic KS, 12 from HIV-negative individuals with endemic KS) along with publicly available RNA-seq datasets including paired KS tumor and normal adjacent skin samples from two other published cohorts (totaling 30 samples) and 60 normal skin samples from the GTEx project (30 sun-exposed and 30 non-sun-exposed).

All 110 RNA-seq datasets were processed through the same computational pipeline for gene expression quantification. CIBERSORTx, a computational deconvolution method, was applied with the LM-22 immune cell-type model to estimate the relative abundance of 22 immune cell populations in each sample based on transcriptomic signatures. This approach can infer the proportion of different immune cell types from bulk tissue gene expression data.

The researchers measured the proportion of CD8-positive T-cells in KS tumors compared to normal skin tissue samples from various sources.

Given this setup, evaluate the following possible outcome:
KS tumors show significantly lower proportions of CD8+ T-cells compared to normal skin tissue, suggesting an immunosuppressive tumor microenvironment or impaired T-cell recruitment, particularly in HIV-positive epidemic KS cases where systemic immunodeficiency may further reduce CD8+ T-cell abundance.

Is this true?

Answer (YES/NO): NO